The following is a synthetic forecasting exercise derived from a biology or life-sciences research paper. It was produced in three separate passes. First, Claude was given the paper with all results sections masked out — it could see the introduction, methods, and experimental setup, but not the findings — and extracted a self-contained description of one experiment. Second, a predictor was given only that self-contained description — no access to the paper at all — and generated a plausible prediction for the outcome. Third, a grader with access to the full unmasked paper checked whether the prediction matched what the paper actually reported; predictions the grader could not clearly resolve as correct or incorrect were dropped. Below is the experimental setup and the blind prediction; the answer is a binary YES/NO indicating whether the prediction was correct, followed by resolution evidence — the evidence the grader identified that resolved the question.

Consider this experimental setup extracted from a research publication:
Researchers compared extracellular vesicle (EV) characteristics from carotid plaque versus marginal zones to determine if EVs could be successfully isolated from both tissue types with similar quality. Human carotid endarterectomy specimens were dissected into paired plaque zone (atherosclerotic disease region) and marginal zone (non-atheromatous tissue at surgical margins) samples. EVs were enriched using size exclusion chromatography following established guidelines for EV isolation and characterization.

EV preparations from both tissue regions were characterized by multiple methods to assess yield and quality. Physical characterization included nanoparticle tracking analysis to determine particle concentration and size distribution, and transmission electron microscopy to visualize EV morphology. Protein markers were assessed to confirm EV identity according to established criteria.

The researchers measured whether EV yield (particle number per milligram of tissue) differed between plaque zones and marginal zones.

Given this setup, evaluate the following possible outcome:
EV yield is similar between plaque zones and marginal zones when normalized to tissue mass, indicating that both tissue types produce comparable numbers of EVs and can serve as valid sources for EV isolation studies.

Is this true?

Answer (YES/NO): NO